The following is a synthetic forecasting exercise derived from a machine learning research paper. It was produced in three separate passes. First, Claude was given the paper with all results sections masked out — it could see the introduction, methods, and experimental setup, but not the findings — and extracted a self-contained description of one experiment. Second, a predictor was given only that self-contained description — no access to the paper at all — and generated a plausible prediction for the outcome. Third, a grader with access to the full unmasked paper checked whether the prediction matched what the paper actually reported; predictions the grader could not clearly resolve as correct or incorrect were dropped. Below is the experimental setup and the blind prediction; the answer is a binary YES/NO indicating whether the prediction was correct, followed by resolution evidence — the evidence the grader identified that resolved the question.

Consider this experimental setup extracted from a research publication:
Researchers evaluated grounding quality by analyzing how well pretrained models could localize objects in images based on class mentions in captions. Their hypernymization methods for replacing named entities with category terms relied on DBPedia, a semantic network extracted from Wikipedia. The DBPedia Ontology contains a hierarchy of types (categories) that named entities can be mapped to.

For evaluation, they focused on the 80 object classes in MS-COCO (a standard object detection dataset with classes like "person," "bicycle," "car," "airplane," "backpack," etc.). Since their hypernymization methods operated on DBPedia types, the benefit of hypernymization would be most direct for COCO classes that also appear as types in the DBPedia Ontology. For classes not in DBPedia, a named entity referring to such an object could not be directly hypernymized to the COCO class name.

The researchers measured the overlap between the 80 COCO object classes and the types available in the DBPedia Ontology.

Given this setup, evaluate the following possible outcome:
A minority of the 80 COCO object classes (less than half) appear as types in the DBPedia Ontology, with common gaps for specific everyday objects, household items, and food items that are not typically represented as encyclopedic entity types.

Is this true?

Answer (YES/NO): YES